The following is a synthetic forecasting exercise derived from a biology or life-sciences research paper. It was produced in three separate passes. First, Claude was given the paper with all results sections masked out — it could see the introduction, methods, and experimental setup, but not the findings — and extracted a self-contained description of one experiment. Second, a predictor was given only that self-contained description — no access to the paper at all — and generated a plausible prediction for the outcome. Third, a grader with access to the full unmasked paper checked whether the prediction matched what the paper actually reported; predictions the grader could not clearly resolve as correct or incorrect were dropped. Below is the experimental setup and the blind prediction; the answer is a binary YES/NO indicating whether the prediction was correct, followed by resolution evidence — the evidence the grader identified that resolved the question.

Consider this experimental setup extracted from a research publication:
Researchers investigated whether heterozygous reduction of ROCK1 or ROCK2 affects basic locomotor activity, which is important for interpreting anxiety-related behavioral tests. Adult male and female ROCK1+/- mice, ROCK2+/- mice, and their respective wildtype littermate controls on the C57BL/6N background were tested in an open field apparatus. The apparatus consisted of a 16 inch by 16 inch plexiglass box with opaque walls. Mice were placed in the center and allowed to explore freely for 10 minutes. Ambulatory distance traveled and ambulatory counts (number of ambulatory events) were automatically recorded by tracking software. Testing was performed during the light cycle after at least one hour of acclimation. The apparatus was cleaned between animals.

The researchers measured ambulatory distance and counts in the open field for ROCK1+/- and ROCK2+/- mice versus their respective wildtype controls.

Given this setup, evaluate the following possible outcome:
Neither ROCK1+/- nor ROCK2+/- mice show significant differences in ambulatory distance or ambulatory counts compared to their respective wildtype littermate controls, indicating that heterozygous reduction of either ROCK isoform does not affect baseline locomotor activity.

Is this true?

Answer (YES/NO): YES